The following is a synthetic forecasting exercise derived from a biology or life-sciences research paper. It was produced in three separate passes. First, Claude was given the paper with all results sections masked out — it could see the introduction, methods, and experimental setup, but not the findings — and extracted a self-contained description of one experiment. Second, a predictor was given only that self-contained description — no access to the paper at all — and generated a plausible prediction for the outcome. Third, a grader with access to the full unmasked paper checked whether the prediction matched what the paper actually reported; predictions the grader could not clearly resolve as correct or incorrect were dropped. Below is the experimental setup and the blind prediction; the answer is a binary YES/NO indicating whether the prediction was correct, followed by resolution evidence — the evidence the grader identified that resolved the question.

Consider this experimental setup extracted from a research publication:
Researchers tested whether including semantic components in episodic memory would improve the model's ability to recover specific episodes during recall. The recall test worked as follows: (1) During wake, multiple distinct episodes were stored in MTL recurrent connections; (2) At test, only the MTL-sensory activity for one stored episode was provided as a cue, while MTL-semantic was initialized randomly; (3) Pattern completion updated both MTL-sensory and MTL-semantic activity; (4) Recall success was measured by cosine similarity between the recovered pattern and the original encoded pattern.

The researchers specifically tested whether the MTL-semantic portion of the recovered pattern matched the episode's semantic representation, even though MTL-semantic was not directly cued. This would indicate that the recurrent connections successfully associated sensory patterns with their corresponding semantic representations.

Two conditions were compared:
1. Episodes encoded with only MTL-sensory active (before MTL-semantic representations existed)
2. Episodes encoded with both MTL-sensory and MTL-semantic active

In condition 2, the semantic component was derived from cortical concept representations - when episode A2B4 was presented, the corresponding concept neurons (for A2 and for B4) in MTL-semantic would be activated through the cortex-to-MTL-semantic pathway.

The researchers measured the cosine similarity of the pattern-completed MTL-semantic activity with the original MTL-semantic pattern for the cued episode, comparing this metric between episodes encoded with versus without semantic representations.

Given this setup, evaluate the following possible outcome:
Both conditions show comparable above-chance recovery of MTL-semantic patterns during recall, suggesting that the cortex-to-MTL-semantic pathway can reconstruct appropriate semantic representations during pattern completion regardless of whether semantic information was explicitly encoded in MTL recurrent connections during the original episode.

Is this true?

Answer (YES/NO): NO